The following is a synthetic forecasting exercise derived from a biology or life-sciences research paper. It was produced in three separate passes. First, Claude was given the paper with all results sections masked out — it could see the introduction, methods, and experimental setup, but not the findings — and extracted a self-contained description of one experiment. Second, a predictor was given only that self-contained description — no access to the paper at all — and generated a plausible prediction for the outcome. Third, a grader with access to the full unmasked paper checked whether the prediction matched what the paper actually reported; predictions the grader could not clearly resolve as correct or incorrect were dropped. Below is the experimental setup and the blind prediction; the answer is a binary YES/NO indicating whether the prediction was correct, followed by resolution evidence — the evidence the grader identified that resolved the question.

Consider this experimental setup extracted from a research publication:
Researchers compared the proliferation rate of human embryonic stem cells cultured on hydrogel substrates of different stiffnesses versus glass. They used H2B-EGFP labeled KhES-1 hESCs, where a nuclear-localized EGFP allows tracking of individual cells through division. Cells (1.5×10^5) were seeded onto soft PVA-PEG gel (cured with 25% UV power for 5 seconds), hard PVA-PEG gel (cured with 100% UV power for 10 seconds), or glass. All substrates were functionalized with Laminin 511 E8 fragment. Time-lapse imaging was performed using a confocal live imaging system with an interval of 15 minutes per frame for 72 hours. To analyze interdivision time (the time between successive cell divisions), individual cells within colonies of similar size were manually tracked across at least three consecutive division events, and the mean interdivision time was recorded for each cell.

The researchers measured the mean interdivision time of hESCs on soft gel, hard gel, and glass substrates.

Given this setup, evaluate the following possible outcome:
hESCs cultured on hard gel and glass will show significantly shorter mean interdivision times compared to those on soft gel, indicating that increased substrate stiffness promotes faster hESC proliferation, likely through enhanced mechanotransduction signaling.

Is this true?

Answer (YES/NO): NO